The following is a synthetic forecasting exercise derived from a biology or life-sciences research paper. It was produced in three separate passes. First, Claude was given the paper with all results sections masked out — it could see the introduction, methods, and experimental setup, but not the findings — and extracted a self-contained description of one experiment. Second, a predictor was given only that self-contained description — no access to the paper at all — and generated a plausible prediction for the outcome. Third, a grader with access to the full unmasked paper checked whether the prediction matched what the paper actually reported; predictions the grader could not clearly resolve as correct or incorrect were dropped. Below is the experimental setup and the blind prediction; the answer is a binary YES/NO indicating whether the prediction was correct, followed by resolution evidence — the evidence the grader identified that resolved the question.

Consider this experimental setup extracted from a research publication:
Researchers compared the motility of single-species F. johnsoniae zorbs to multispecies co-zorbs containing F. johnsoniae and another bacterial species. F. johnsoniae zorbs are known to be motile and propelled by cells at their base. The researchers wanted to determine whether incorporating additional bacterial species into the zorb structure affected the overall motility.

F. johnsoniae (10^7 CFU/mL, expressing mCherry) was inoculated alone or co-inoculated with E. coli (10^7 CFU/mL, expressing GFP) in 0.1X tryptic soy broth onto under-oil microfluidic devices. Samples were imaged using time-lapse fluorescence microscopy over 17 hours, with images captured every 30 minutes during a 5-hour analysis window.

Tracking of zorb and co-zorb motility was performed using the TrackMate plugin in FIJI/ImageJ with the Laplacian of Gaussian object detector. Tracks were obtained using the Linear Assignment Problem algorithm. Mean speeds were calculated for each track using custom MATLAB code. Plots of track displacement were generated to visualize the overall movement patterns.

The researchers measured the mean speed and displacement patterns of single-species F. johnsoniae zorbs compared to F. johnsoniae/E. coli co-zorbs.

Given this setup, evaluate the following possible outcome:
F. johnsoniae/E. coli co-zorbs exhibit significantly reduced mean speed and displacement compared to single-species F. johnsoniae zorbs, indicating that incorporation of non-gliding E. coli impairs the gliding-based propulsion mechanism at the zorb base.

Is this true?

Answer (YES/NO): NO